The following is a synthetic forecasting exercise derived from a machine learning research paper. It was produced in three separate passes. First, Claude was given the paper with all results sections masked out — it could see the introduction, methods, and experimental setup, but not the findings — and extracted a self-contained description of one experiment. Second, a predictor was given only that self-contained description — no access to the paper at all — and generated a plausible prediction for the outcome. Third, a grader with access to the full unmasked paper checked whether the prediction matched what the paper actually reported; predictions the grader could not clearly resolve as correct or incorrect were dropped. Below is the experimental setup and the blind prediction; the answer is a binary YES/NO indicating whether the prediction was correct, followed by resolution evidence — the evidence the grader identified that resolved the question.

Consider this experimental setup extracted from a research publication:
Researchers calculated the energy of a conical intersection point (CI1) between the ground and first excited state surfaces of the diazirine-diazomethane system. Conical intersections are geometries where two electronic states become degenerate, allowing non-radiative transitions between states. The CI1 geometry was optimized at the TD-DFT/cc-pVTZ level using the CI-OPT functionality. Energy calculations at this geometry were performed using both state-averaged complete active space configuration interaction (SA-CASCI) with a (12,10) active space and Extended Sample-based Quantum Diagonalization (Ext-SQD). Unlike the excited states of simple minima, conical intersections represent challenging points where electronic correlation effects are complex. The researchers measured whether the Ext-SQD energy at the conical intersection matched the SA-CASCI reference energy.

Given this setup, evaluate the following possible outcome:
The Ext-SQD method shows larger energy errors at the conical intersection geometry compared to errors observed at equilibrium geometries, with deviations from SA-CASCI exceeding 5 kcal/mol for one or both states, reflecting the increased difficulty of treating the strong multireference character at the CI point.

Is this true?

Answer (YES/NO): NO